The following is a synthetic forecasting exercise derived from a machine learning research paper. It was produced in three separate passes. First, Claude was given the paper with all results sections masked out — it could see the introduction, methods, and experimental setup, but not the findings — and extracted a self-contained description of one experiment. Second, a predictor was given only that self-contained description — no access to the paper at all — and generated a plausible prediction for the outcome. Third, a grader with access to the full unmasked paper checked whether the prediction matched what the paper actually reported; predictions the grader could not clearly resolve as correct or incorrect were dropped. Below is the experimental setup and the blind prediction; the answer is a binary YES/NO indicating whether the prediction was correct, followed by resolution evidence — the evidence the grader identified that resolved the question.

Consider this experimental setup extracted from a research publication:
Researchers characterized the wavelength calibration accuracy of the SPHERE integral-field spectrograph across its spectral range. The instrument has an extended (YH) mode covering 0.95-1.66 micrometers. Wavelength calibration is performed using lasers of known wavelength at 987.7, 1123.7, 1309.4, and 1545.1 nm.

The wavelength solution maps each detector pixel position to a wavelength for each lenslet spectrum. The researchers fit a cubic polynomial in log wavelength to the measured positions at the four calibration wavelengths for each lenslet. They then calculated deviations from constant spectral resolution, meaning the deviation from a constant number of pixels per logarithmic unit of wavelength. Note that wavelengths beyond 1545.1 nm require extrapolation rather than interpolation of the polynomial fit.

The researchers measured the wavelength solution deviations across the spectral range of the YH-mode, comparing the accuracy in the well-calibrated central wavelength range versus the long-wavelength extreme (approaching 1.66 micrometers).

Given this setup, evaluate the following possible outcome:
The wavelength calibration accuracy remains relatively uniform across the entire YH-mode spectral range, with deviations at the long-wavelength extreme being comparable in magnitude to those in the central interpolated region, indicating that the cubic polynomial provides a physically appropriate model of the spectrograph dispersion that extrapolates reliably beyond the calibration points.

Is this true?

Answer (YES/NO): NO